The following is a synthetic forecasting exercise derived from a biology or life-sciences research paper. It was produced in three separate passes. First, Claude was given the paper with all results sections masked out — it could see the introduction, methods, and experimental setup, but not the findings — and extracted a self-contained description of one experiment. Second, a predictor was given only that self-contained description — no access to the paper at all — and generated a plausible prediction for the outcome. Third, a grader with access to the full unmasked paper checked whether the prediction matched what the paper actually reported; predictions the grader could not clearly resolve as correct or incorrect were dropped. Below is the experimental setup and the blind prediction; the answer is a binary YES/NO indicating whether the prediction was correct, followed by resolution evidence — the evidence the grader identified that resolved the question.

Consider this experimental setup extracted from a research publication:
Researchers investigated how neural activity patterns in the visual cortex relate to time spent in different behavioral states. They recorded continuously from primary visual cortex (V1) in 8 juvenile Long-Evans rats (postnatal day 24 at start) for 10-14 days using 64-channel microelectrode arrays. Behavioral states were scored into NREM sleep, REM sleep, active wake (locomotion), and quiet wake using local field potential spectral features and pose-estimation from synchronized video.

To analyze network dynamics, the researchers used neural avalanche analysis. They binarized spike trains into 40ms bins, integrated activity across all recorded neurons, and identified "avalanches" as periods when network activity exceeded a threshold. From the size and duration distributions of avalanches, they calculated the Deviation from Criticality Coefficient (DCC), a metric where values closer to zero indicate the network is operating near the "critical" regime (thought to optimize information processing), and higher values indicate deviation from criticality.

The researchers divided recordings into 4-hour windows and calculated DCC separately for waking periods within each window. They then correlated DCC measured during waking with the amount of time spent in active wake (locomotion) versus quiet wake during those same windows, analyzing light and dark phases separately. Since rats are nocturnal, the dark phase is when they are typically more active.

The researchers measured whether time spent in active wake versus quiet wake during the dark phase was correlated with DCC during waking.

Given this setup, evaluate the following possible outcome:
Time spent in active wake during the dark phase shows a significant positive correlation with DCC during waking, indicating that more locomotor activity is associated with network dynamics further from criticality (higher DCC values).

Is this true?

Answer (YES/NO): YES